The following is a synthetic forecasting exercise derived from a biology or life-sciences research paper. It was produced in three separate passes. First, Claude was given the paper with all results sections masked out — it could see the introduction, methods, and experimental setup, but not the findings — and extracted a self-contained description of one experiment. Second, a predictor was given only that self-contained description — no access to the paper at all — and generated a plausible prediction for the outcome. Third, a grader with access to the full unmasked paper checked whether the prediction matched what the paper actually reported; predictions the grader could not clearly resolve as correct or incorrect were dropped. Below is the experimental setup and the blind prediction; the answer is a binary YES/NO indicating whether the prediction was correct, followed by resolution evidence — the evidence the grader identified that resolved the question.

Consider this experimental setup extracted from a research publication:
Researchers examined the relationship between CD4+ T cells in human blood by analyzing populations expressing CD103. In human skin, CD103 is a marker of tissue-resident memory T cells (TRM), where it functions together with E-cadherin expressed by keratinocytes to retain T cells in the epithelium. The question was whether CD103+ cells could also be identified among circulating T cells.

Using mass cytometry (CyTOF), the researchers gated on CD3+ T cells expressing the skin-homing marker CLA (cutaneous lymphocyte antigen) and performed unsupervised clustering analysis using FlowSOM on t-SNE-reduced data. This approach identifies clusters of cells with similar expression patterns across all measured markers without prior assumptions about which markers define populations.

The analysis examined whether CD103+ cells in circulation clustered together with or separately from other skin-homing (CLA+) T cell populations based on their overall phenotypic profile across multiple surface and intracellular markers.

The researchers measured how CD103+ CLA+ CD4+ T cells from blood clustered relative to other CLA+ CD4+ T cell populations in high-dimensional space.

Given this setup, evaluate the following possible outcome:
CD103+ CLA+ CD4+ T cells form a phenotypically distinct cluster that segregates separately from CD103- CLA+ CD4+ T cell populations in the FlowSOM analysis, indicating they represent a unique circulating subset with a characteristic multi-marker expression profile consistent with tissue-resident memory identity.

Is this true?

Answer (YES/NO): YES